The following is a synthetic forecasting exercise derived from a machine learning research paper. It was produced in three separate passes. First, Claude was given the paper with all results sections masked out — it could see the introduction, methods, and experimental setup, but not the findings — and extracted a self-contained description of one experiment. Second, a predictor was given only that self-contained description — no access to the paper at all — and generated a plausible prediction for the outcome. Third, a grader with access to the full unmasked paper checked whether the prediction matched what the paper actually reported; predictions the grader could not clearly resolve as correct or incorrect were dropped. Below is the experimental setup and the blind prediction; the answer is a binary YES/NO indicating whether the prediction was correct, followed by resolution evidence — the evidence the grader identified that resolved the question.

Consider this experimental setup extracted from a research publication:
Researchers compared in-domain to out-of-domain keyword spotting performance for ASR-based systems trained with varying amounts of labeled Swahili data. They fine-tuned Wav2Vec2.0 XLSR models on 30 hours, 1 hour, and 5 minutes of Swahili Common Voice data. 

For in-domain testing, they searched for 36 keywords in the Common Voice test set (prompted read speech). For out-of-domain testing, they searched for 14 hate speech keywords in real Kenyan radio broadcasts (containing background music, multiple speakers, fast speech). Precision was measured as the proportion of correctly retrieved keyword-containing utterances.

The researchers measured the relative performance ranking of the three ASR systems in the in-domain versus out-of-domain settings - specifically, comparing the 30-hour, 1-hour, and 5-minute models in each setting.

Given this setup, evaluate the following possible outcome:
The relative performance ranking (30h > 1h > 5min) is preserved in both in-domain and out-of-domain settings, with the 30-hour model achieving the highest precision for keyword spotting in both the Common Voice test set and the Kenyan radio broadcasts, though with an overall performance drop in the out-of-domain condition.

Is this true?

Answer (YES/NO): YES